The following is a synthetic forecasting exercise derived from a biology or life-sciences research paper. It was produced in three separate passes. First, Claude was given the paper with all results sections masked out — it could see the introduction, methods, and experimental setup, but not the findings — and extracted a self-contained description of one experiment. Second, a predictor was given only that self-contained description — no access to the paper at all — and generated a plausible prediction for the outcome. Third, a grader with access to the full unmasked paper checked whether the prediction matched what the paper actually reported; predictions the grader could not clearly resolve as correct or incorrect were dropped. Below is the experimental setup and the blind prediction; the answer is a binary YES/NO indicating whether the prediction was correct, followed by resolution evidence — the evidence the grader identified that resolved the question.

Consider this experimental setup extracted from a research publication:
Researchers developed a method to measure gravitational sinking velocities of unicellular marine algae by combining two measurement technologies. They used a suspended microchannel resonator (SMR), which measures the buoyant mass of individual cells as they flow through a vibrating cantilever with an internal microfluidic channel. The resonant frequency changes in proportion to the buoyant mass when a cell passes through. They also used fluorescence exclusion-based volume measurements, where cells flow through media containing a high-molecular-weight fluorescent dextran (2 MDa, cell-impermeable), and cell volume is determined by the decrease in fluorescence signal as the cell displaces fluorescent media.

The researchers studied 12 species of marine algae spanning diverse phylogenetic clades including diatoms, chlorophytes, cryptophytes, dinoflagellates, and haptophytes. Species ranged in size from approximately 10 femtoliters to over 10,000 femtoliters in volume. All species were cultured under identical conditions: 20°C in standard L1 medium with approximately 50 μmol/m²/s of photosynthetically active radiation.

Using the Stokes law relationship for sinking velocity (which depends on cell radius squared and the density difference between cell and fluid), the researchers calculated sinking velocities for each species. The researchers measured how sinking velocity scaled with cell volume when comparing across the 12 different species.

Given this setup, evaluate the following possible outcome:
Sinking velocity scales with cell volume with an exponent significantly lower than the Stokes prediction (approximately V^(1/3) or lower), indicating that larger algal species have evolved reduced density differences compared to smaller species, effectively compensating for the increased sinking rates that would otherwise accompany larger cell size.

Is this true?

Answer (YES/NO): NO